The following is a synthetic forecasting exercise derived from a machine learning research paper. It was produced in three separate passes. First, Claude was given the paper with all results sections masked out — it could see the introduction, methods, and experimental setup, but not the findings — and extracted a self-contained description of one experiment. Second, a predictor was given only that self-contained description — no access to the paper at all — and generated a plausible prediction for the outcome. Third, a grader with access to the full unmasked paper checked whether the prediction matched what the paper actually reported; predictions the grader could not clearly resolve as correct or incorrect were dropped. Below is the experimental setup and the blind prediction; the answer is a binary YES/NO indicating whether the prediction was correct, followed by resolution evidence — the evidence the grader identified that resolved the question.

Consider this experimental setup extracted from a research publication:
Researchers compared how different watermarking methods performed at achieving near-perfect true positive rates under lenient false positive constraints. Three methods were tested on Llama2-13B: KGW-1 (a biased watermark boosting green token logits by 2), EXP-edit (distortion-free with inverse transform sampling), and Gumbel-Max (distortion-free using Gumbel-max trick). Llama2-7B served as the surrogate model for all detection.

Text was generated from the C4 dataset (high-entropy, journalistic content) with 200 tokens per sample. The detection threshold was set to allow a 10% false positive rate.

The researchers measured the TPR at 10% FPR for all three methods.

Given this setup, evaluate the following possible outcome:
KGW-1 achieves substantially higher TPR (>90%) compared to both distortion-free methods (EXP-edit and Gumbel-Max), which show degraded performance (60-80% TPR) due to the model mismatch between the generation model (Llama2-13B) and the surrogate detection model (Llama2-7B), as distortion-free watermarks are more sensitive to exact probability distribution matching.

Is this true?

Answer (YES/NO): NO